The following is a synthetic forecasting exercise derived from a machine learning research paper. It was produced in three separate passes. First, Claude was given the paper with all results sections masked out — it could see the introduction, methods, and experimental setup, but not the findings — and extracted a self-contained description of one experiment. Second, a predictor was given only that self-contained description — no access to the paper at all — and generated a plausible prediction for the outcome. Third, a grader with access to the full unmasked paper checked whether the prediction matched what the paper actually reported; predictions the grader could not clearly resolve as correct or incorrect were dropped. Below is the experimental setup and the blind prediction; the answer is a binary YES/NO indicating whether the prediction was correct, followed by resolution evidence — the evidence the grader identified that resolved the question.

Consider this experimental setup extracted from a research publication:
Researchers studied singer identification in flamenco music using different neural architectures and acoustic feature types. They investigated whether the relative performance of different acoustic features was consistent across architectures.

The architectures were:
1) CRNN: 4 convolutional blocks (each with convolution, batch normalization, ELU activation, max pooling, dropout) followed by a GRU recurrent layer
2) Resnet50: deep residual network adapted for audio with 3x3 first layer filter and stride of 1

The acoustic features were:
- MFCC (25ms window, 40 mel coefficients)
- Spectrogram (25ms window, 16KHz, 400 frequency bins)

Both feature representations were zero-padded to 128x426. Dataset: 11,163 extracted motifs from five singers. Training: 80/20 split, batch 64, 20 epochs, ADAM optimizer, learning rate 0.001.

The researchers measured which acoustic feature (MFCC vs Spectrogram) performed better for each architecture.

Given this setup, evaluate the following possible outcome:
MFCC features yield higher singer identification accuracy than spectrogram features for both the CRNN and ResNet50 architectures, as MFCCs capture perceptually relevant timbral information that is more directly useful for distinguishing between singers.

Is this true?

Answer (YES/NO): YES